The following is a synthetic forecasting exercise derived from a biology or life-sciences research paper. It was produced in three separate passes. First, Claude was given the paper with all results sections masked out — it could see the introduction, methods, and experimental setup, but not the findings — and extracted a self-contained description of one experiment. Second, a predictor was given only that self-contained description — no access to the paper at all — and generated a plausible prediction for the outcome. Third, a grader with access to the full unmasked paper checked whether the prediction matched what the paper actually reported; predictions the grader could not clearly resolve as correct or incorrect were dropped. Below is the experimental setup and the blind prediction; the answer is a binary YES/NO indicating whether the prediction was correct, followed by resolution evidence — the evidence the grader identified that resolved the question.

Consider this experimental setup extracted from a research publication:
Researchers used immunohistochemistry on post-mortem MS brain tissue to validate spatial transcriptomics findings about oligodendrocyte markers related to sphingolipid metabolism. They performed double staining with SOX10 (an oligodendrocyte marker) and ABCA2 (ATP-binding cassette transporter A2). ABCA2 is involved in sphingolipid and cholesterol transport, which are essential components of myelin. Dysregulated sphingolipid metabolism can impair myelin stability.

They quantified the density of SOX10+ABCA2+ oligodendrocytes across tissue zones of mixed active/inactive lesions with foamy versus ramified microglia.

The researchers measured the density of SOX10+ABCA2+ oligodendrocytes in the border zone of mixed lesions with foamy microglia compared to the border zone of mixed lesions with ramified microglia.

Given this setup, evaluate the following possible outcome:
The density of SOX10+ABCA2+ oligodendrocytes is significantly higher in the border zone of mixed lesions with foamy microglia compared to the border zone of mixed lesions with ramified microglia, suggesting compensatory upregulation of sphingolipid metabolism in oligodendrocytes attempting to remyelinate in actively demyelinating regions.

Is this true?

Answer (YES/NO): NO